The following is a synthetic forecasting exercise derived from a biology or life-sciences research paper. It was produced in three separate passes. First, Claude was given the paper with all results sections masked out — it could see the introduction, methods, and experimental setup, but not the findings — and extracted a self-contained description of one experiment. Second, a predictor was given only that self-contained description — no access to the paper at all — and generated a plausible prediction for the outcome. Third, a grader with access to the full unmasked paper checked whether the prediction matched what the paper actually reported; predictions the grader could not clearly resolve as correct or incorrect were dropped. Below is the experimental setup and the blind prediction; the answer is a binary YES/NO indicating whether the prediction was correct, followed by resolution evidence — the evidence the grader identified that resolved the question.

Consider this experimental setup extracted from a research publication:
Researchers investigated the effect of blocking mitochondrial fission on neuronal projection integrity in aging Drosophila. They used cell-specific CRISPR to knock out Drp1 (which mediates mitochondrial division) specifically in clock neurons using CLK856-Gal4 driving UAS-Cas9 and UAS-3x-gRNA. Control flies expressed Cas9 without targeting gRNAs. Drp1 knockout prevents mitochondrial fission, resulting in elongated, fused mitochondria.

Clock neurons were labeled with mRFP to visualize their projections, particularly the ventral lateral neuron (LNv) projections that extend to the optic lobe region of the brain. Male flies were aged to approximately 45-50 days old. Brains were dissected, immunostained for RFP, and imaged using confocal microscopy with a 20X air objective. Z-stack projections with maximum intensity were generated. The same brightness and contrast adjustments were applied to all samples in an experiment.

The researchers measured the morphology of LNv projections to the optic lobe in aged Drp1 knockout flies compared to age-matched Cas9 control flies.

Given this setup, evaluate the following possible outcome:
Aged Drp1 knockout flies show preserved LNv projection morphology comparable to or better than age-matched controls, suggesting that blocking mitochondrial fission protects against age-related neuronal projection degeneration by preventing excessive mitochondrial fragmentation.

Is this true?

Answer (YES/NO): YES